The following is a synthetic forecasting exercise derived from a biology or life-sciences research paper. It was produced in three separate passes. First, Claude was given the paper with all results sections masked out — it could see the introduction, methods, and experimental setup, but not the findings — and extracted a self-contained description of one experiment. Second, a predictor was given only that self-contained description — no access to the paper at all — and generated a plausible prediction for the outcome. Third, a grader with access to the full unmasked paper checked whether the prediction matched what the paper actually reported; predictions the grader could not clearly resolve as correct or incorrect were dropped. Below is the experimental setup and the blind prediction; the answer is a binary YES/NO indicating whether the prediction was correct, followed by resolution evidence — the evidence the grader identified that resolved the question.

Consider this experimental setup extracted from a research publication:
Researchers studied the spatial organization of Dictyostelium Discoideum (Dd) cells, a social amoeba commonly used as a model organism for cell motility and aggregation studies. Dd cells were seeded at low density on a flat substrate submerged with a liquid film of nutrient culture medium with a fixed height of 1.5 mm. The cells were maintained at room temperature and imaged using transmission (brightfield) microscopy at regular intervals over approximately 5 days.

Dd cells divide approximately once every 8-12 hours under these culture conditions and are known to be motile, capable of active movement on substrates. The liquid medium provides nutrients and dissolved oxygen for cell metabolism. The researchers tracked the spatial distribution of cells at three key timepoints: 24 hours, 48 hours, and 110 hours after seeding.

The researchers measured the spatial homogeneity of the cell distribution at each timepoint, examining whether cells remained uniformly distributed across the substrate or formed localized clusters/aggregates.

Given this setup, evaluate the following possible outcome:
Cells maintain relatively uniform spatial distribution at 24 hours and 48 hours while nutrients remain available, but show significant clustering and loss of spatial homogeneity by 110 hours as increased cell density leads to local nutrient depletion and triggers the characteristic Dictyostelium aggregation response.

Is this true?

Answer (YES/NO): NO